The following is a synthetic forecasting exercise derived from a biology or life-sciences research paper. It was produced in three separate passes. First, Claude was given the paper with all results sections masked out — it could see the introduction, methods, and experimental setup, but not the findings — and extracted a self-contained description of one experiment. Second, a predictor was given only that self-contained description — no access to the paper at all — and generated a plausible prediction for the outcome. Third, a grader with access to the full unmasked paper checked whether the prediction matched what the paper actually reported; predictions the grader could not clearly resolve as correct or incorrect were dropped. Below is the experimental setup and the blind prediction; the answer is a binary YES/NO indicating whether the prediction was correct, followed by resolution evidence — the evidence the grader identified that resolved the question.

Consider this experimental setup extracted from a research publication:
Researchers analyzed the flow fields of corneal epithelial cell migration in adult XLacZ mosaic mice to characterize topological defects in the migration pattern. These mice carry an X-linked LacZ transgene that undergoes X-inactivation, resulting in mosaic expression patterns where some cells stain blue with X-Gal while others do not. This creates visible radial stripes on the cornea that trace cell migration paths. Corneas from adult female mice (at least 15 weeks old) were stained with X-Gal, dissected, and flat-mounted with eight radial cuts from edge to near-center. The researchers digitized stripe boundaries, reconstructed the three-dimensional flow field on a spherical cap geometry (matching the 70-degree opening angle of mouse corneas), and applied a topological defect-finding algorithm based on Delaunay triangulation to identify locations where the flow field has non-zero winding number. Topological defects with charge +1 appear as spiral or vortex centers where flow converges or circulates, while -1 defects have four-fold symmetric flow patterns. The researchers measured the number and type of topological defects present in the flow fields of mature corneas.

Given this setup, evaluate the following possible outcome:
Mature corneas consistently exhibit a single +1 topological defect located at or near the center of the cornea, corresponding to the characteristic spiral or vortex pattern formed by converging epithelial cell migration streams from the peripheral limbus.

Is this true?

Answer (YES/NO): YES